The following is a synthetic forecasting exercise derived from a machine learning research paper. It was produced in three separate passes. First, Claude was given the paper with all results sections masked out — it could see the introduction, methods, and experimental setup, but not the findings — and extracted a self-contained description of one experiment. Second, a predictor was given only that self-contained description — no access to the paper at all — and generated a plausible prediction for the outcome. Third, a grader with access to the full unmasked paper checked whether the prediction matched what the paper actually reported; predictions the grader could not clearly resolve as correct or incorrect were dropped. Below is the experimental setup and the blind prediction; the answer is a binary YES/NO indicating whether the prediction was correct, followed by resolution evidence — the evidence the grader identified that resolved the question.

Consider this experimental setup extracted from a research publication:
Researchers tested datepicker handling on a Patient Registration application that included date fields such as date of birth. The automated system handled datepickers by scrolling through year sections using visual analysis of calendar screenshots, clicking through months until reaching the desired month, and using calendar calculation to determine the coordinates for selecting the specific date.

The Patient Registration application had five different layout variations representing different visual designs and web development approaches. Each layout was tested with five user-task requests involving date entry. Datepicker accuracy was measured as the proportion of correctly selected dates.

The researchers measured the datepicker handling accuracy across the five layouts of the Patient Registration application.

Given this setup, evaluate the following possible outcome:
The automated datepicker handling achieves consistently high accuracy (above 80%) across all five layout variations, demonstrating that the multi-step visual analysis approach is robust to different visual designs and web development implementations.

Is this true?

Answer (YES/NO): NO